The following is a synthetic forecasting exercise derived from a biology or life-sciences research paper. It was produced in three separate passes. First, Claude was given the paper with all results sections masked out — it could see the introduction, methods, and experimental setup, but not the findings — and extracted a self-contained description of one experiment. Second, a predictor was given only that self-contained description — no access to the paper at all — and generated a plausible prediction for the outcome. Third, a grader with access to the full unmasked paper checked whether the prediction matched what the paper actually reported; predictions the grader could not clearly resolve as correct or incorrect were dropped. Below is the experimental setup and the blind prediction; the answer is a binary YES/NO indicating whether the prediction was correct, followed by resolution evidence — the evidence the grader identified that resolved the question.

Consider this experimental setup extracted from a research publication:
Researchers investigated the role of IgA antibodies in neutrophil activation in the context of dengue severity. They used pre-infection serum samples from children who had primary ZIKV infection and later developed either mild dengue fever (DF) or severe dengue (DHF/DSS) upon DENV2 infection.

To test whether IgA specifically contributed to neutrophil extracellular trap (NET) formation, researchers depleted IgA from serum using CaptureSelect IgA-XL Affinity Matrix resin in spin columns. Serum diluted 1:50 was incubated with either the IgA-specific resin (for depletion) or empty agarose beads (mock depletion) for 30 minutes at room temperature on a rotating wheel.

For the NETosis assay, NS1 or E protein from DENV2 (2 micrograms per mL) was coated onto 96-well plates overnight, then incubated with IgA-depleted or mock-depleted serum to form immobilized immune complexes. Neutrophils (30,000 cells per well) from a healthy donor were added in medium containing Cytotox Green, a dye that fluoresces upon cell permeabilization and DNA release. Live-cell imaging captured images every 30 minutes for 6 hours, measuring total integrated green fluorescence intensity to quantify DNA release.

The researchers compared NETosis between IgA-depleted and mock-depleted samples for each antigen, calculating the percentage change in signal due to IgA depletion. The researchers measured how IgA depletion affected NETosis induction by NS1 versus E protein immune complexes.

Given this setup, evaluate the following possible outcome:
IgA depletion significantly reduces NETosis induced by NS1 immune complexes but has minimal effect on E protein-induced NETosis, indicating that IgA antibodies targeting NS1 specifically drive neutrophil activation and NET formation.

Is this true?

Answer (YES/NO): YES